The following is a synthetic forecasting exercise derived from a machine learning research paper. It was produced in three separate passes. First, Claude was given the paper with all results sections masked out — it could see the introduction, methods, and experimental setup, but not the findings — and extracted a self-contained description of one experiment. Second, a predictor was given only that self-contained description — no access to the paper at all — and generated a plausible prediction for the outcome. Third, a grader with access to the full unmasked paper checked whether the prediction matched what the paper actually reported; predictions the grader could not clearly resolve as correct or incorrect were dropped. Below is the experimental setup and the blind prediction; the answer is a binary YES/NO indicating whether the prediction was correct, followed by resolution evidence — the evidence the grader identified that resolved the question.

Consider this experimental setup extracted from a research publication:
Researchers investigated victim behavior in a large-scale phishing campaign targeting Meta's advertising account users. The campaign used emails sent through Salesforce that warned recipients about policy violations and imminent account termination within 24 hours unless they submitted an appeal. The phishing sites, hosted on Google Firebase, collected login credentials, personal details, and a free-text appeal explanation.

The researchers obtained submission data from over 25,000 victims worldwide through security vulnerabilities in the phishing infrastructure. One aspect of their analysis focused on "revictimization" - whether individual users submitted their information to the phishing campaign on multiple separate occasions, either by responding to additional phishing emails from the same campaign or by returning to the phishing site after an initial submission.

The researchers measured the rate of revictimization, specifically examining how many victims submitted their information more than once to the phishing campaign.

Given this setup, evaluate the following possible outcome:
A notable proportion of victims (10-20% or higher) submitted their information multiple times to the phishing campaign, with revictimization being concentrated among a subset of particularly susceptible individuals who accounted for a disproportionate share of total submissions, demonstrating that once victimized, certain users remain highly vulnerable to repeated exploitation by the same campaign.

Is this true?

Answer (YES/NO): NO